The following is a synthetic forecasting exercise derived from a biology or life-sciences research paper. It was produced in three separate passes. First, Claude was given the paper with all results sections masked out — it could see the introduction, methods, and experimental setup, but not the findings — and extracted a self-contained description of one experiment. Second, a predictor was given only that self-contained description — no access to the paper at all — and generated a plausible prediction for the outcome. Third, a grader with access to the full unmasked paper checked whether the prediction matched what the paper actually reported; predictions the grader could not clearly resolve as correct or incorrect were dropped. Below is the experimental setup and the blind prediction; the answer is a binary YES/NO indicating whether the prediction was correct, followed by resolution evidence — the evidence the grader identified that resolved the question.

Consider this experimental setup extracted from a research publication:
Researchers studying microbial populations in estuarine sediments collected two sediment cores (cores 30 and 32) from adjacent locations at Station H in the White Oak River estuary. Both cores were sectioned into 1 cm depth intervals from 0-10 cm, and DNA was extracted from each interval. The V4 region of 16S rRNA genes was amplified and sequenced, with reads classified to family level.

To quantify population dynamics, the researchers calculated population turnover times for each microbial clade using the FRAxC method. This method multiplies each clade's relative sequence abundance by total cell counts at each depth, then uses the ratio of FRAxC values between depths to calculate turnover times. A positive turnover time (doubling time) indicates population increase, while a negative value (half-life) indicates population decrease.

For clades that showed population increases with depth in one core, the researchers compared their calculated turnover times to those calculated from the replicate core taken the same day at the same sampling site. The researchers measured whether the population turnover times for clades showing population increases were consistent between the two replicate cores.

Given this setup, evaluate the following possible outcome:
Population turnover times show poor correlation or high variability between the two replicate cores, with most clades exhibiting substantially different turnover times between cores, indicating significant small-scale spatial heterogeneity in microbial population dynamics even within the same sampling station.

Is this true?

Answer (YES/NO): NO